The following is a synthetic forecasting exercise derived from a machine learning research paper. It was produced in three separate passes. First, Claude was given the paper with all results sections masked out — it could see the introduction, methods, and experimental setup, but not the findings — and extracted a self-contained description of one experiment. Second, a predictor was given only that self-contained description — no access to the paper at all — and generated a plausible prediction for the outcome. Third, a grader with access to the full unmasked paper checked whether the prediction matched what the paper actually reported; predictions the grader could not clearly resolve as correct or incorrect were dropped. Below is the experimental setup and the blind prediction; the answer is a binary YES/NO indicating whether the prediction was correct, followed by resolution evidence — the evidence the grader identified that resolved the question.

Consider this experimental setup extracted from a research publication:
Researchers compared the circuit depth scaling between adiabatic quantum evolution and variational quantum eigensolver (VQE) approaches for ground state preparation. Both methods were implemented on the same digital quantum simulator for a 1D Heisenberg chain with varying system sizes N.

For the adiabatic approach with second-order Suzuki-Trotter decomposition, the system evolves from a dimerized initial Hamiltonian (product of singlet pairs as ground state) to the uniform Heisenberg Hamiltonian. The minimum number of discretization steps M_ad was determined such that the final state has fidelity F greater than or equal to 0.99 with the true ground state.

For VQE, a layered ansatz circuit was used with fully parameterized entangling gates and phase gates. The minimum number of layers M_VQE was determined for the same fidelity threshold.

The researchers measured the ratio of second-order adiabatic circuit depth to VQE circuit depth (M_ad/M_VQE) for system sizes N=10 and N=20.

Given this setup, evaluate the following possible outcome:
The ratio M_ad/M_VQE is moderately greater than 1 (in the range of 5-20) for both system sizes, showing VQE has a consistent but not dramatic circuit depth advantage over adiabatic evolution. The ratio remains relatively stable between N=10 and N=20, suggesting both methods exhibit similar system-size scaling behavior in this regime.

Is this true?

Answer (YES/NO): NO